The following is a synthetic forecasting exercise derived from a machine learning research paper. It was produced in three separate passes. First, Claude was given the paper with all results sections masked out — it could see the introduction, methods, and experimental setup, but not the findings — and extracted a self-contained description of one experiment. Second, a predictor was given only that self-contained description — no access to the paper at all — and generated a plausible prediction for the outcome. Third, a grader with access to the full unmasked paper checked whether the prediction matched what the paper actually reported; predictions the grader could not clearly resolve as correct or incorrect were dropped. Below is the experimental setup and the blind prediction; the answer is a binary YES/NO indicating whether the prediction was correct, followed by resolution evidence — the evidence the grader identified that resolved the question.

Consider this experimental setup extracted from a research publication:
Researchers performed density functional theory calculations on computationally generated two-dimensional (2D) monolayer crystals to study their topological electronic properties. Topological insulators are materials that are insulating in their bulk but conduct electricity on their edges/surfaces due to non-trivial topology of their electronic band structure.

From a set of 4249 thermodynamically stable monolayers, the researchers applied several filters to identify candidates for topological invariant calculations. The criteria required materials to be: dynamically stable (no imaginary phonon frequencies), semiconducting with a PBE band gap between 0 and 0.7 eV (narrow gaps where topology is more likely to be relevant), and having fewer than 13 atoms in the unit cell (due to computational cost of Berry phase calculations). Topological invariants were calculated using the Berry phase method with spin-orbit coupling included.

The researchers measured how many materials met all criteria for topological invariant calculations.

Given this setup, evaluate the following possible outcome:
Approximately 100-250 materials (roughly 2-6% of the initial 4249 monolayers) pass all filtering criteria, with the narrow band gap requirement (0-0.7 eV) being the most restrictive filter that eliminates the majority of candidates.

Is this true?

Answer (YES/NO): NO